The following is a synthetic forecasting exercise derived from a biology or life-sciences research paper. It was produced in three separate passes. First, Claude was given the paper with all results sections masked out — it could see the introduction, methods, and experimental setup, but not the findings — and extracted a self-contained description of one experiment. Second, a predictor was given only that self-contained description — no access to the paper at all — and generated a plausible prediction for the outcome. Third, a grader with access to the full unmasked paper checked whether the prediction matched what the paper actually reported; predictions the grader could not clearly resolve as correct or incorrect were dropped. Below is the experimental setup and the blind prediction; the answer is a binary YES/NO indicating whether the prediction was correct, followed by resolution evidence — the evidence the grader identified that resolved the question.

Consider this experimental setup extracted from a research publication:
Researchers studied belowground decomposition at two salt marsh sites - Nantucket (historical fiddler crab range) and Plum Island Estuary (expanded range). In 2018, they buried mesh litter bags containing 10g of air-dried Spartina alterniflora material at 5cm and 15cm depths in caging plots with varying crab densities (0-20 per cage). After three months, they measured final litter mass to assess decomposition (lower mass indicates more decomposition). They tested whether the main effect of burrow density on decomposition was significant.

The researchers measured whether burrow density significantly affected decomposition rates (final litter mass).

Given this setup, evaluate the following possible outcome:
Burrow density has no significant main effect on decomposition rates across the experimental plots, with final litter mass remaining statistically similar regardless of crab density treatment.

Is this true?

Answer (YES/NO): NO